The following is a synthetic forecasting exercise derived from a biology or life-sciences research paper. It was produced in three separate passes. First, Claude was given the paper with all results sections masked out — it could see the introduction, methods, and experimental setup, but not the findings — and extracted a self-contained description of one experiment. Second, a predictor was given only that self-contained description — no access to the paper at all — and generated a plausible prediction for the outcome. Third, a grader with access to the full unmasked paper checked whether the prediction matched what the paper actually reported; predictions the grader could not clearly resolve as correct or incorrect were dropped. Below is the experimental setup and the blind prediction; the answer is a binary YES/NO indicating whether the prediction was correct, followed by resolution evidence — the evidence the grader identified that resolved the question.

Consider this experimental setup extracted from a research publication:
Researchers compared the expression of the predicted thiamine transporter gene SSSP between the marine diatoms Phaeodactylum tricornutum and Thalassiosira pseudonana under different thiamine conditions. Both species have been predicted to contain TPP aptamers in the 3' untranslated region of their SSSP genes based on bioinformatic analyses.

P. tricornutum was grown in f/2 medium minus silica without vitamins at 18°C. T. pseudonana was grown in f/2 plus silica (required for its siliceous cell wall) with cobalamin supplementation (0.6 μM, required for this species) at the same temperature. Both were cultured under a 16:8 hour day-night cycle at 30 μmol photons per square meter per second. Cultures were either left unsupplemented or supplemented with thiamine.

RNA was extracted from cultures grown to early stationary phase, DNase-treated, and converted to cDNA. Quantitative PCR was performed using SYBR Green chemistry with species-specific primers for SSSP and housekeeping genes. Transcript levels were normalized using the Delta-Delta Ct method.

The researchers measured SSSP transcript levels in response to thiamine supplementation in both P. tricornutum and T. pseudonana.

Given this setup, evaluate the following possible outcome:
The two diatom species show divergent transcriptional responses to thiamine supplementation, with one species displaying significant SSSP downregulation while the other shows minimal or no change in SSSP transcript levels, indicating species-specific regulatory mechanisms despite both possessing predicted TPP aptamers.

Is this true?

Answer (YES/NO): YES